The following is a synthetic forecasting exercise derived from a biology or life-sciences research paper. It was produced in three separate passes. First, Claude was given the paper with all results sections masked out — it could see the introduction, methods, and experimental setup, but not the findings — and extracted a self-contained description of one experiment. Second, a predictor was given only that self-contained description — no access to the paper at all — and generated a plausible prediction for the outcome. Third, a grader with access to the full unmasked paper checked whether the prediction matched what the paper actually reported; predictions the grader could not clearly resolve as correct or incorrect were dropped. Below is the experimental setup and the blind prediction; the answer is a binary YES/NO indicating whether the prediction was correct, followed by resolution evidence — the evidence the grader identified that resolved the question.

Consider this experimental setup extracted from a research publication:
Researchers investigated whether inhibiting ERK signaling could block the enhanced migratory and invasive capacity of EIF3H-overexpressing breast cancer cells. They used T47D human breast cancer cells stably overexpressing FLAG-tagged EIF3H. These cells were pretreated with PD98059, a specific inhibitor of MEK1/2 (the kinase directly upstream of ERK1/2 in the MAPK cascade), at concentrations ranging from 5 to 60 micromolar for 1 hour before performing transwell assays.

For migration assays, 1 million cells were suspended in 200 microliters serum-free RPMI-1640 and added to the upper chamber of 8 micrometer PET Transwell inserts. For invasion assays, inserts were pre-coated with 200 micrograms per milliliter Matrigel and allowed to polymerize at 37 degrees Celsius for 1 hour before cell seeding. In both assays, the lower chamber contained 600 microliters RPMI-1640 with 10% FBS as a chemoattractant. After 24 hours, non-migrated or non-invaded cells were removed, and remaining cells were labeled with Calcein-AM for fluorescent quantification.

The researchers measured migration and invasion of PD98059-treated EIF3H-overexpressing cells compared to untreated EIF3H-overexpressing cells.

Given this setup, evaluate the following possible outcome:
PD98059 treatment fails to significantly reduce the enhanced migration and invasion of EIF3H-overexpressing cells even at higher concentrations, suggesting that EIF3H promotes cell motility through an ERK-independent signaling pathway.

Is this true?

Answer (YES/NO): NO